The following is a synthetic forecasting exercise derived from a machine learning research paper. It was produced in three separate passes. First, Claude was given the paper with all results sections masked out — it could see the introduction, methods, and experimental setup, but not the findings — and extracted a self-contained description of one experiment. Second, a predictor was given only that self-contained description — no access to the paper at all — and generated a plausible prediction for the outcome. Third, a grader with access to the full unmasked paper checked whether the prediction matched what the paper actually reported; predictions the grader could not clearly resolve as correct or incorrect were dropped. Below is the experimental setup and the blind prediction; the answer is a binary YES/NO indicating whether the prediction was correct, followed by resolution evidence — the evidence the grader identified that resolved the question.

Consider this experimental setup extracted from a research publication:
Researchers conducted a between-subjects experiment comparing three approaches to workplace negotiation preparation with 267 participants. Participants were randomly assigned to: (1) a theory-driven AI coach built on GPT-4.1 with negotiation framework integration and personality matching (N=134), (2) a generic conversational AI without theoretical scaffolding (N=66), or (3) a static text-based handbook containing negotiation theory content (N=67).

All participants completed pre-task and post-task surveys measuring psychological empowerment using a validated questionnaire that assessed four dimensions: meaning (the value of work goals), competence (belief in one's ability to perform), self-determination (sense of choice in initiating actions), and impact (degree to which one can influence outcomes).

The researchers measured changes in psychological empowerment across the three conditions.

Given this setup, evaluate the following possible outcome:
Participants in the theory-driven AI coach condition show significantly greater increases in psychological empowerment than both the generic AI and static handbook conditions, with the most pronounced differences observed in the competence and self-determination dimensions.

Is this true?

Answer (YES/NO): NO